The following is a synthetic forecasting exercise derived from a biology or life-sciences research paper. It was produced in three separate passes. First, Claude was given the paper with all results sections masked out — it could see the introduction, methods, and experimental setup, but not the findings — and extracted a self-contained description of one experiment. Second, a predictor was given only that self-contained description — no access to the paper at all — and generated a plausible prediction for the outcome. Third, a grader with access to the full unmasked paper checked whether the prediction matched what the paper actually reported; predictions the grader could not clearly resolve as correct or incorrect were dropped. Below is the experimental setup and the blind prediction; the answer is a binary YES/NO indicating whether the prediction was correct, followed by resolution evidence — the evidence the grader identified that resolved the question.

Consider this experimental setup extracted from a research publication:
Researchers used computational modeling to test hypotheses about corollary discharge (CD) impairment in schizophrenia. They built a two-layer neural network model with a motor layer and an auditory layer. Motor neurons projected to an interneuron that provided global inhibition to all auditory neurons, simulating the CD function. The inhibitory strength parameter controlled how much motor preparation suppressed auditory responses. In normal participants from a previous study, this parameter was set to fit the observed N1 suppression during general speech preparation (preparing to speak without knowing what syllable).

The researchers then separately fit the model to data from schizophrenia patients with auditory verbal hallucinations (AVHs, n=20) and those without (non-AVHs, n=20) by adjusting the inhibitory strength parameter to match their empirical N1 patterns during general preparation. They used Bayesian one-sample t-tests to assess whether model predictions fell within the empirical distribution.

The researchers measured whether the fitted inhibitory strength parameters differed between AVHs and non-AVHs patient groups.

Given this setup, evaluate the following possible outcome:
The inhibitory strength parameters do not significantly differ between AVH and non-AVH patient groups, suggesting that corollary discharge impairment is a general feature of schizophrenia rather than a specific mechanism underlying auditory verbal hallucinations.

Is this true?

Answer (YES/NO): NO